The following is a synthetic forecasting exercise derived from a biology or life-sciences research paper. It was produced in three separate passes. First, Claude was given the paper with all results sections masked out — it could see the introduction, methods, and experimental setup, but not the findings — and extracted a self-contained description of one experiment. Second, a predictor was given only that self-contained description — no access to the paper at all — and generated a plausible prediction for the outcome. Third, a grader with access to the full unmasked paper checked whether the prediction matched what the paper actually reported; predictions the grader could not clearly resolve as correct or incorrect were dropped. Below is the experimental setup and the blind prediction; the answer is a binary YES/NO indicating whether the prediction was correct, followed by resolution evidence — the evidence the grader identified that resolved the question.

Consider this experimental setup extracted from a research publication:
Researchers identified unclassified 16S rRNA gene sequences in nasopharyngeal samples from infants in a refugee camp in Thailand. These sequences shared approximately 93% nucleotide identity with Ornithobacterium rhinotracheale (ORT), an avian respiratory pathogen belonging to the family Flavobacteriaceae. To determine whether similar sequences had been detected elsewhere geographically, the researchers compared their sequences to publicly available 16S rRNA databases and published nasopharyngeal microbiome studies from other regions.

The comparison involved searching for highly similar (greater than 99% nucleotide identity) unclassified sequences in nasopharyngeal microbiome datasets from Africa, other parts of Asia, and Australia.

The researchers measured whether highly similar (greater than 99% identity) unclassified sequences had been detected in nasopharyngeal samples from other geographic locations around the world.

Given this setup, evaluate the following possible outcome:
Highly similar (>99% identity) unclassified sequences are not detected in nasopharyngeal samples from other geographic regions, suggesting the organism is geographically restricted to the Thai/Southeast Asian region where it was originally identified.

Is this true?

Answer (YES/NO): NO